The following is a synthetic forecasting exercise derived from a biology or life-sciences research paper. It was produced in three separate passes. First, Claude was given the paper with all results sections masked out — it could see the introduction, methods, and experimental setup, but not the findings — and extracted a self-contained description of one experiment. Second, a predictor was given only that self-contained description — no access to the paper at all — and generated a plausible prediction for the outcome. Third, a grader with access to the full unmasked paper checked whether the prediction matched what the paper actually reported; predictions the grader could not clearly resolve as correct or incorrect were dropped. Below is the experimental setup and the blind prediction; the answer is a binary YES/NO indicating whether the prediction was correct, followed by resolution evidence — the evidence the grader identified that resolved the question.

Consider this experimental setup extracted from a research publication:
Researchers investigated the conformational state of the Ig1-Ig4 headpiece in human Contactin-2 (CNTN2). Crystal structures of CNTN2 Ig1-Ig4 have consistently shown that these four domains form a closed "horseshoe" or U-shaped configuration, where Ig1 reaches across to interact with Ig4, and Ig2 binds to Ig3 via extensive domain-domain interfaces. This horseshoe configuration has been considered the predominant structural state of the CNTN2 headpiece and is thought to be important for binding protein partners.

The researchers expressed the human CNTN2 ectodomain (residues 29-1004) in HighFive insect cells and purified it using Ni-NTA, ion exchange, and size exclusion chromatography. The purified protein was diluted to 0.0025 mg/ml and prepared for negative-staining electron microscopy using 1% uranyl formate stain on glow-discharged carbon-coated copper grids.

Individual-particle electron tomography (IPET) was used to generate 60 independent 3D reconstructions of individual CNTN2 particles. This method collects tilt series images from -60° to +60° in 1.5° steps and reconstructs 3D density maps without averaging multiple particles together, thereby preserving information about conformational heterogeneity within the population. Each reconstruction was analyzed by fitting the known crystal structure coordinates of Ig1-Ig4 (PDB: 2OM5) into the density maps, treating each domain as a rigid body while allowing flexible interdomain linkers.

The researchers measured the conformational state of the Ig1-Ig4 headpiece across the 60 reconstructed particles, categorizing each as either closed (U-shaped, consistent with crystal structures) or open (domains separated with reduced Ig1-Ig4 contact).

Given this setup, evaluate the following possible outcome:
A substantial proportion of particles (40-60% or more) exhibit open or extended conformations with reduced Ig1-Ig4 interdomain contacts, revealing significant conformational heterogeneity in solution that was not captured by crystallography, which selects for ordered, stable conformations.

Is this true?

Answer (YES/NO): YES